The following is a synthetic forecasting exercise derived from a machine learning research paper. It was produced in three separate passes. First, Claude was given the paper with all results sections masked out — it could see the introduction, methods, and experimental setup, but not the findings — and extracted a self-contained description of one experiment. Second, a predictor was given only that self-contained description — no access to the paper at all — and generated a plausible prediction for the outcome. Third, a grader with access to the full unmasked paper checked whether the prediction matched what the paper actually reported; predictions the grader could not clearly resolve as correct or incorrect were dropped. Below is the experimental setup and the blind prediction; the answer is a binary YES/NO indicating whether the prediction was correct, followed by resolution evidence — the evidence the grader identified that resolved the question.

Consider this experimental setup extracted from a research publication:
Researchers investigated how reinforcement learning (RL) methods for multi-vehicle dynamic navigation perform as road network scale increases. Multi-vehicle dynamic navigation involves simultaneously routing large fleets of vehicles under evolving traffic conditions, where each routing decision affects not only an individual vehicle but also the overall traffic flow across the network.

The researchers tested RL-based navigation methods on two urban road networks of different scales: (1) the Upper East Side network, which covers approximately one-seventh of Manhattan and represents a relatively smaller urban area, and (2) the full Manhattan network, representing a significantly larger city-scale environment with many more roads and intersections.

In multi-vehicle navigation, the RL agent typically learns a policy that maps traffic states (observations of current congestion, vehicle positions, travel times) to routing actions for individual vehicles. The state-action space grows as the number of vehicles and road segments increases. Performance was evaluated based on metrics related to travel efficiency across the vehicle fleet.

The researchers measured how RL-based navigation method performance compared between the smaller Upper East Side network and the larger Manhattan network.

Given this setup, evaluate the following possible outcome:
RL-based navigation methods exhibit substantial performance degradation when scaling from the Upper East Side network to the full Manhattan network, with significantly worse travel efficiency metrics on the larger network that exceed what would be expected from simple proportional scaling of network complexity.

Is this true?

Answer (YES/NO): YES